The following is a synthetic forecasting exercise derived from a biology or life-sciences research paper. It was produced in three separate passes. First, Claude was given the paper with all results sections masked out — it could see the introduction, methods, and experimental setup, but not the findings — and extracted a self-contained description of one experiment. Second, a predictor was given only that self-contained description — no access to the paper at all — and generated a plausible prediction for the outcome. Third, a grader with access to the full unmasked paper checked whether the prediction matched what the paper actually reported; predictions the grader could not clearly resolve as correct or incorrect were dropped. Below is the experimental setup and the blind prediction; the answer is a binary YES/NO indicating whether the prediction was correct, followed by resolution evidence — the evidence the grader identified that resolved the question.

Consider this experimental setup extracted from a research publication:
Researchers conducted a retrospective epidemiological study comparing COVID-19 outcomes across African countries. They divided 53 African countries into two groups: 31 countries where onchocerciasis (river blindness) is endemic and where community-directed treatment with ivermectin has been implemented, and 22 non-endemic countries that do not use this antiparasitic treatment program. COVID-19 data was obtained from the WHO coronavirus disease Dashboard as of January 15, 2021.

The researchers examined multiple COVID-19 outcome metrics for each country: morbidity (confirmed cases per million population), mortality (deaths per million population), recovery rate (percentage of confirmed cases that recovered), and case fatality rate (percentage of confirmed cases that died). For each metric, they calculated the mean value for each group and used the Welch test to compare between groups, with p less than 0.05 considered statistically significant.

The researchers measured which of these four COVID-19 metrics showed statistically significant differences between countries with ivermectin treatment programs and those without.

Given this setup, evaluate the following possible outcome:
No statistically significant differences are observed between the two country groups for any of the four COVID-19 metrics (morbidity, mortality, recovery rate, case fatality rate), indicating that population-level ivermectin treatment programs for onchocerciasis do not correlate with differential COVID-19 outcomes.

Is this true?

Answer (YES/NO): NO